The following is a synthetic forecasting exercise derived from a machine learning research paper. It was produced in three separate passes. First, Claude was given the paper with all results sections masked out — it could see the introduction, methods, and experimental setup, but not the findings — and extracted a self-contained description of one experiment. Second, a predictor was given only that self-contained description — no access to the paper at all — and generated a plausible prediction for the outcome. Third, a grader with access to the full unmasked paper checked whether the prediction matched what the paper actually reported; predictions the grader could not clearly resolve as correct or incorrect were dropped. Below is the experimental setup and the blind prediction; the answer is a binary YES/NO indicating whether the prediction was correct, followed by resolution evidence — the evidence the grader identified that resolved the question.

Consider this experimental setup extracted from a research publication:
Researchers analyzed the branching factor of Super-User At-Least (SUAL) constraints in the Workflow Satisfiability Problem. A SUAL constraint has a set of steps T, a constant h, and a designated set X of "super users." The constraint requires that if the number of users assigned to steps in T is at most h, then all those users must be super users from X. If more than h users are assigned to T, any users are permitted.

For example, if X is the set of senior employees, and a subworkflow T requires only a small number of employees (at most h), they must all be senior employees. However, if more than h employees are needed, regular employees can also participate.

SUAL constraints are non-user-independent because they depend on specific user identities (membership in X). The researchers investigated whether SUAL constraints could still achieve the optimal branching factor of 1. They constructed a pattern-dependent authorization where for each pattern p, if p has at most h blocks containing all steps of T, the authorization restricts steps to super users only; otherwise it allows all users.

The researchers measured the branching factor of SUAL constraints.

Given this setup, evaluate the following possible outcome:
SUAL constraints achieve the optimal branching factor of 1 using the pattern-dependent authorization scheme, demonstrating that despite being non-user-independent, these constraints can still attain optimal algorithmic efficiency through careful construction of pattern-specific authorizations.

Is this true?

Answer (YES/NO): YES